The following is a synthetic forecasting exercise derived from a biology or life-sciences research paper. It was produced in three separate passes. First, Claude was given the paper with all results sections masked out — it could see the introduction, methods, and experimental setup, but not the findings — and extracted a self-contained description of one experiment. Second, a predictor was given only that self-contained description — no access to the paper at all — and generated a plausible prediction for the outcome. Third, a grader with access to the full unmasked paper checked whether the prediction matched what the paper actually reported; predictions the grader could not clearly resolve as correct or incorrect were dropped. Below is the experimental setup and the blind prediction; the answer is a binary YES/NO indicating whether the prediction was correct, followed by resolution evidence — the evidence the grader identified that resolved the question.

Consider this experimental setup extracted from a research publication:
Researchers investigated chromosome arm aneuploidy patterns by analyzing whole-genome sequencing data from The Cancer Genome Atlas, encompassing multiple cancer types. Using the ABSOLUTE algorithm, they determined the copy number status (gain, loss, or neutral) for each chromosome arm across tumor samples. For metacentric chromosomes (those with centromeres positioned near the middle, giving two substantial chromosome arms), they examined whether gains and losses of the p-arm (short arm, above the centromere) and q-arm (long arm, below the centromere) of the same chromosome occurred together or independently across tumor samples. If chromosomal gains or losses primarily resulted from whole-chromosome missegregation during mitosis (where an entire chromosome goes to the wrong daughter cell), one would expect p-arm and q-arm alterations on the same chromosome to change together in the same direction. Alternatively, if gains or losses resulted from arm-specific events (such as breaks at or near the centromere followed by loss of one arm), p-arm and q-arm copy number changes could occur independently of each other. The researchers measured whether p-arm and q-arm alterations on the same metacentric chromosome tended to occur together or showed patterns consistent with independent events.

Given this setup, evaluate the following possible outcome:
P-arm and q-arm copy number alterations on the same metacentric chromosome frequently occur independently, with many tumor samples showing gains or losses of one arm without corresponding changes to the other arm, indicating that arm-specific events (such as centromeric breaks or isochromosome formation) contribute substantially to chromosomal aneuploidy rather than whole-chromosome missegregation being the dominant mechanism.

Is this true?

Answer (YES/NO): YES